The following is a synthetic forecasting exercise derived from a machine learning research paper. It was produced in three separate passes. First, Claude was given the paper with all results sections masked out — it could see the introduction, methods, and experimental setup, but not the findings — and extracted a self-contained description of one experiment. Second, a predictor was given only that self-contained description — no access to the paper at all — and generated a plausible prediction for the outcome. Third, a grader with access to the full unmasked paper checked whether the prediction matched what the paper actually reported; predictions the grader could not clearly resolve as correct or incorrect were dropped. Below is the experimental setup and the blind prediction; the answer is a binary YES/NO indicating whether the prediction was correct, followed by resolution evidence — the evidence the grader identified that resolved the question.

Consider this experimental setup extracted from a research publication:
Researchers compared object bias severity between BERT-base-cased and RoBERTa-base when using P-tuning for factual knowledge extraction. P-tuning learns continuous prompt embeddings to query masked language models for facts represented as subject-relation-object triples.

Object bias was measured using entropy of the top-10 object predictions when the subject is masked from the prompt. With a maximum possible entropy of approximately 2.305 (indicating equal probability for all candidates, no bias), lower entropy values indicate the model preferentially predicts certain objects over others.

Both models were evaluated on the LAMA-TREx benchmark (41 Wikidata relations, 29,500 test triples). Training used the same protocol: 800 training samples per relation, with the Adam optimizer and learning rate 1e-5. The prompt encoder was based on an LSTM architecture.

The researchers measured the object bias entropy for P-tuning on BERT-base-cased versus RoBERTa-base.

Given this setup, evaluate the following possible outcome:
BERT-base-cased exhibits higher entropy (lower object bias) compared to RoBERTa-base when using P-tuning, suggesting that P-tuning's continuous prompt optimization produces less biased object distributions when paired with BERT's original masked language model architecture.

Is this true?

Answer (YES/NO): YES